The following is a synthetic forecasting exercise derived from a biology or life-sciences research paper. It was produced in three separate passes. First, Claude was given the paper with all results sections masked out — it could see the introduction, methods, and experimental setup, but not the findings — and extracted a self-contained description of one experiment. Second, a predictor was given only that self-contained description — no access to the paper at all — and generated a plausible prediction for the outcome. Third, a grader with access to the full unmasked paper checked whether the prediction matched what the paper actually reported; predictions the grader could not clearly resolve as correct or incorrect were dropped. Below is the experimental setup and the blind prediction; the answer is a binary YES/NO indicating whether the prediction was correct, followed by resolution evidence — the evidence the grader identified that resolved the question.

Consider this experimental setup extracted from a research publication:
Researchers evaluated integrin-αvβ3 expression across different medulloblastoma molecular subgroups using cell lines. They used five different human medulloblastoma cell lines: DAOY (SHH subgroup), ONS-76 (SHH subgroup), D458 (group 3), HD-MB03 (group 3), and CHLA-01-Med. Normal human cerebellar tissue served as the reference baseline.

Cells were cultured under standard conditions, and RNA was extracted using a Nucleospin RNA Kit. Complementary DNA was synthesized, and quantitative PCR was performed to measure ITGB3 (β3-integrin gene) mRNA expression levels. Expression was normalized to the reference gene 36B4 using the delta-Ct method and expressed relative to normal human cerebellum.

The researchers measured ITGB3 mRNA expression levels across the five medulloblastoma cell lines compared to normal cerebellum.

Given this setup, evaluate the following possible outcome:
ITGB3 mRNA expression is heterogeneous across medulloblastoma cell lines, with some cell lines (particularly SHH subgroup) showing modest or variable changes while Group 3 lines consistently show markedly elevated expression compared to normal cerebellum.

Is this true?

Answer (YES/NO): NO